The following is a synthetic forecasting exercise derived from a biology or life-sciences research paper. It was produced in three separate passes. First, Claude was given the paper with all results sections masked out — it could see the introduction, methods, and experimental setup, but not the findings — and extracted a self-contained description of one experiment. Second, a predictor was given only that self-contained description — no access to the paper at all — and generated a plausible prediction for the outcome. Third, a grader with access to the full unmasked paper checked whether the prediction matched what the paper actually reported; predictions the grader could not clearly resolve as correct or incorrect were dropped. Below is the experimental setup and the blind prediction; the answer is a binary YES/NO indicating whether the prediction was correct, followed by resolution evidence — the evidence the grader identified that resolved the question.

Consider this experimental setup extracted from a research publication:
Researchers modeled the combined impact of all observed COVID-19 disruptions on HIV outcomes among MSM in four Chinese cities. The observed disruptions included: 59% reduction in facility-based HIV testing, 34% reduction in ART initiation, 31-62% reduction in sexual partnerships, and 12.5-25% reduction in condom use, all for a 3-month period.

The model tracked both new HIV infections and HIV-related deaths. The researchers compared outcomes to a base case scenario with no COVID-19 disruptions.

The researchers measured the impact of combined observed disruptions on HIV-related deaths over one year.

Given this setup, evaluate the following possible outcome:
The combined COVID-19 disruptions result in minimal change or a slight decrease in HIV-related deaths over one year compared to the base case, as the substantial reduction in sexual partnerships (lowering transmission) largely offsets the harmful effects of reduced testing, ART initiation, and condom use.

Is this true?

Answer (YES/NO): NO